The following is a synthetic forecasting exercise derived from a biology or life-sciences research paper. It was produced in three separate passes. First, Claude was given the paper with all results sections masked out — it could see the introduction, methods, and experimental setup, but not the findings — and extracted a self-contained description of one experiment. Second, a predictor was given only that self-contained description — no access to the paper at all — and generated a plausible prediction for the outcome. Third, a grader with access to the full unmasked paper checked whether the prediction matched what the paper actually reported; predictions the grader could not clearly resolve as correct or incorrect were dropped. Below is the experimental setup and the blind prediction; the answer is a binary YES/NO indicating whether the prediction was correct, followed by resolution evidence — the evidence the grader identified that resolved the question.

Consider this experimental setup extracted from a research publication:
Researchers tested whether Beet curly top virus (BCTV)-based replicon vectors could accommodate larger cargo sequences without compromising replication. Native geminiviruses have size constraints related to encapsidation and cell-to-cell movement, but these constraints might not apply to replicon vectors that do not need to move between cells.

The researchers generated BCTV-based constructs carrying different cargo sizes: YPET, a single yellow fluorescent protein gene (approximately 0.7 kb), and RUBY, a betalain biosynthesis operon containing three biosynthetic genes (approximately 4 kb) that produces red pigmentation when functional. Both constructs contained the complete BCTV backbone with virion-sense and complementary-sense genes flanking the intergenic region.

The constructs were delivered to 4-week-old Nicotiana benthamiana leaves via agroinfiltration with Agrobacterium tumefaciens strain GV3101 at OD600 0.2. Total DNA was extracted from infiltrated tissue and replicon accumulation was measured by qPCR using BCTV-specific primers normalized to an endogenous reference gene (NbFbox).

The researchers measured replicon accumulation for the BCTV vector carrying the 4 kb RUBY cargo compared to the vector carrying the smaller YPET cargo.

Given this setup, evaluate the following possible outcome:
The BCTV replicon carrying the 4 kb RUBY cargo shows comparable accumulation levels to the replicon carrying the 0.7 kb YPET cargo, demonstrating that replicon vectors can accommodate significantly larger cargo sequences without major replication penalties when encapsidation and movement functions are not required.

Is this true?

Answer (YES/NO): YES